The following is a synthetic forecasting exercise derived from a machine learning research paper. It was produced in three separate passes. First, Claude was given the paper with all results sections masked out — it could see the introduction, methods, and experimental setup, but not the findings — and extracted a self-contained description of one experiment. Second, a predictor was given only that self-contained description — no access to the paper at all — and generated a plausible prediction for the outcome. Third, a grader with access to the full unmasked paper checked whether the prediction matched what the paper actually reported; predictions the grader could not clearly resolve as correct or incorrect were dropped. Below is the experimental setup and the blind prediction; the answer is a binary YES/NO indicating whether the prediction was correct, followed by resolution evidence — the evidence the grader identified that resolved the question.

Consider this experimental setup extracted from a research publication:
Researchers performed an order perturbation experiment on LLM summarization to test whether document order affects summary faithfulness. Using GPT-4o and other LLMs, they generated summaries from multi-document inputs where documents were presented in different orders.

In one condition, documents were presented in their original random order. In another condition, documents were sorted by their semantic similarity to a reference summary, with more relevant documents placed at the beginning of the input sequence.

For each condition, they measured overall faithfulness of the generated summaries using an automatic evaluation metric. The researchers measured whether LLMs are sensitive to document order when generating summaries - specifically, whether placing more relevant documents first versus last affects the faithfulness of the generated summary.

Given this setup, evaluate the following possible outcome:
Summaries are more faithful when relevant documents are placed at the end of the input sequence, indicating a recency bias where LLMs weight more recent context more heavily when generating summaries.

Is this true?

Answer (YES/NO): YES